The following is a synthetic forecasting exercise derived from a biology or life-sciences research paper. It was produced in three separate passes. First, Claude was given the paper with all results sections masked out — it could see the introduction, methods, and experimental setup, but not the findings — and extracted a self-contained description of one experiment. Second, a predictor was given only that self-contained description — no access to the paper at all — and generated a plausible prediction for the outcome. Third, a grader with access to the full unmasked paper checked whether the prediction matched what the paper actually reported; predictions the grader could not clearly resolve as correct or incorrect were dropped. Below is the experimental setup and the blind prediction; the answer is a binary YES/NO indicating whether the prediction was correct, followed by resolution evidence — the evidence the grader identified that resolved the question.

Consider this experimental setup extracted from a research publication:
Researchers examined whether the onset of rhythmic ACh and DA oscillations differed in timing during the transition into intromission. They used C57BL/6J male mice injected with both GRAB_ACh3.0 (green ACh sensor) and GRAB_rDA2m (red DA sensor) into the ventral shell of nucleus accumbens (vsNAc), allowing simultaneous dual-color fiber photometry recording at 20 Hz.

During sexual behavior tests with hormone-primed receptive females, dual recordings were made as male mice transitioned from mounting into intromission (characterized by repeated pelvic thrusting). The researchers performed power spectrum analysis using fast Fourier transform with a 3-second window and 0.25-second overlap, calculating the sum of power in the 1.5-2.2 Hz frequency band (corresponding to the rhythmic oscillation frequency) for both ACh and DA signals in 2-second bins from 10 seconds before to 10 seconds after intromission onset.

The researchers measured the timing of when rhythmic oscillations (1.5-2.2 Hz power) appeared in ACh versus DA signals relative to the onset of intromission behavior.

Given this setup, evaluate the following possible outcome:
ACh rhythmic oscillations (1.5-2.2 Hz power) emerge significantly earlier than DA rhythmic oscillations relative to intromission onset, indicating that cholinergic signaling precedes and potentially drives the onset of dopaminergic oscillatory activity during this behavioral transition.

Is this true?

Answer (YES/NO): YES